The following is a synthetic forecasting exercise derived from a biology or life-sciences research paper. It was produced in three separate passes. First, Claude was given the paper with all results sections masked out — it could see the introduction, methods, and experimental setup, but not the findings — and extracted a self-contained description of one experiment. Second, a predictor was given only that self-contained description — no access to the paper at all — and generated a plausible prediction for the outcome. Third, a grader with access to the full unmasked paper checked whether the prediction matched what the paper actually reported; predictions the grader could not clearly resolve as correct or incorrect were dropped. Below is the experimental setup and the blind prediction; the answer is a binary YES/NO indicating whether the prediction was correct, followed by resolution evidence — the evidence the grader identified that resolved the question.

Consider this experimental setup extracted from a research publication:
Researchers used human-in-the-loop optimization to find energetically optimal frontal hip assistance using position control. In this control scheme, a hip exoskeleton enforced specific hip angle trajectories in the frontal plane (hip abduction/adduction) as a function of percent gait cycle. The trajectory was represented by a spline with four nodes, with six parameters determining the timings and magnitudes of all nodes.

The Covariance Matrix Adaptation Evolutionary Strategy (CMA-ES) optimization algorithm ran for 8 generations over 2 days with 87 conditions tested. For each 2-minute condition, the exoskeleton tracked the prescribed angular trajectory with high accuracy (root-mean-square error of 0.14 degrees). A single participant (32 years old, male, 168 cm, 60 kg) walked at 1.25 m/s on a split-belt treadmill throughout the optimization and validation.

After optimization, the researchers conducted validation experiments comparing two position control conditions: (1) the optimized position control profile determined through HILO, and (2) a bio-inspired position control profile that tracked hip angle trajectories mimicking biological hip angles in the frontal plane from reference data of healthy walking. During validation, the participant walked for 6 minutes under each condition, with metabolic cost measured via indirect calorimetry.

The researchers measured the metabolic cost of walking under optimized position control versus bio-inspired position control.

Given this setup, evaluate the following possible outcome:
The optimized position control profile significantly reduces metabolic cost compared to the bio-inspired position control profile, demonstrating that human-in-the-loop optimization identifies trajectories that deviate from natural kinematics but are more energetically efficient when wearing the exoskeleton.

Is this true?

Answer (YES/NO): YES